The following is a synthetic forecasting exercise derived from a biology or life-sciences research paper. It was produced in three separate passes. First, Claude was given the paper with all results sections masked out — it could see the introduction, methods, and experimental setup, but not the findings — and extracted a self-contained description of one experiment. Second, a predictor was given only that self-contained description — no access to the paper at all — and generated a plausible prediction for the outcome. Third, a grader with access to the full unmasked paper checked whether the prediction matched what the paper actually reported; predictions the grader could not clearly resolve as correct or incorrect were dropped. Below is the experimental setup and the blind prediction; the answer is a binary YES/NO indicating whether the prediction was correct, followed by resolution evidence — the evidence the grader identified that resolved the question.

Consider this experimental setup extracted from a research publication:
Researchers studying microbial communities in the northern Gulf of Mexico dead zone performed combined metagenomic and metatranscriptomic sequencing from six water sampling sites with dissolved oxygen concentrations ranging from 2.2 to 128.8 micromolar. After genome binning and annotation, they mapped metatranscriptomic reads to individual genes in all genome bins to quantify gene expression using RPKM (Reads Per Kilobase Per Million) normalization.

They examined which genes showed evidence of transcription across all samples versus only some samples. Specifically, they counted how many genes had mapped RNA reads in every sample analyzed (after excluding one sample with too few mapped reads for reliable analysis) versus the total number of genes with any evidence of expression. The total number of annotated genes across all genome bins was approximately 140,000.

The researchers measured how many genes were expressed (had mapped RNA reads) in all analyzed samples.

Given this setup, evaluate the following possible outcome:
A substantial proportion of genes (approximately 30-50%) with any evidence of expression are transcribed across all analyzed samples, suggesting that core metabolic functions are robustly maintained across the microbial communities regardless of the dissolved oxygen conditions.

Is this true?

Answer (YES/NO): NO